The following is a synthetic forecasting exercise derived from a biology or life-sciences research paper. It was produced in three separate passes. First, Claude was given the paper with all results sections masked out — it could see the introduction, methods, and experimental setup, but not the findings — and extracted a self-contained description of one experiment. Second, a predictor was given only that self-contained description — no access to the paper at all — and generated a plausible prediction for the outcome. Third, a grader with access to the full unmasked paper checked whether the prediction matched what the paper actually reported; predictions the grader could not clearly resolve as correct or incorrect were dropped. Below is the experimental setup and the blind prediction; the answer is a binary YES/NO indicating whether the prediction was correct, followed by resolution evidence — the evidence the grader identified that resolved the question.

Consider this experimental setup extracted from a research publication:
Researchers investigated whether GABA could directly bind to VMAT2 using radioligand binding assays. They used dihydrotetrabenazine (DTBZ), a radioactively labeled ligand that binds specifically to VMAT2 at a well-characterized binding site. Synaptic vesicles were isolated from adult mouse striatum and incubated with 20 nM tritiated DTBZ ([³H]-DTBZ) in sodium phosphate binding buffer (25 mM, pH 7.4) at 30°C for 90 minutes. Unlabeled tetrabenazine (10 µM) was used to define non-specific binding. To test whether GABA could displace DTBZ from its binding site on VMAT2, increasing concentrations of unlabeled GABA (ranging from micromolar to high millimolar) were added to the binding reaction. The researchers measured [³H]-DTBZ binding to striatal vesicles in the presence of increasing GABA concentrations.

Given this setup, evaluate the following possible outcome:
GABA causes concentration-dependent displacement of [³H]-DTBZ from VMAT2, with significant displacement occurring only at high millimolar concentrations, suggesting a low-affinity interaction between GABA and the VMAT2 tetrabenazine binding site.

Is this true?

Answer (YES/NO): NO